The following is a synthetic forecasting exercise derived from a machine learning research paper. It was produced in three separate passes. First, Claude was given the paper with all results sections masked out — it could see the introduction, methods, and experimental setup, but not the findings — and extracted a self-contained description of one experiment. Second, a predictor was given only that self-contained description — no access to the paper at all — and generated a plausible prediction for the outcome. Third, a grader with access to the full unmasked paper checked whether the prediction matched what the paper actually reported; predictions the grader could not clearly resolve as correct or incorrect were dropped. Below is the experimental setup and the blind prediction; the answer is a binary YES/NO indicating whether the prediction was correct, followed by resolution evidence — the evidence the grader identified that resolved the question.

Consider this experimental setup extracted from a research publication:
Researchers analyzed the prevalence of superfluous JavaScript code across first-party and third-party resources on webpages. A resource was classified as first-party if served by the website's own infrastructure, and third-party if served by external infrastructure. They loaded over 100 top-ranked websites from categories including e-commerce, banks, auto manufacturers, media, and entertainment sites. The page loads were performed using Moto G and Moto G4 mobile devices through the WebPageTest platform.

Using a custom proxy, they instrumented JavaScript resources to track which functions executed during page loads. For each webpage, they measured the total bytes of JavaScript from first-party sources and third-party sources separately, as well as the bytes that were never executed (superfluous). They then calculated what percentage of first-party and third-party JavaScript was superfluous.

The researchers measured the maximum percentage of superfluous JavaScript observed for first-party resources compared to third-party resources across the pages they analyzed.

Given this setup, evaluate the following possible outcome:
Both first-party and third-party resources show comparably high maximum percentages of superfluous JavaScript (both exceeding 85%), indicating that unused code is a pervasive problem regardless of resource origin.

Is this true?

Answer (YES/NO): NO